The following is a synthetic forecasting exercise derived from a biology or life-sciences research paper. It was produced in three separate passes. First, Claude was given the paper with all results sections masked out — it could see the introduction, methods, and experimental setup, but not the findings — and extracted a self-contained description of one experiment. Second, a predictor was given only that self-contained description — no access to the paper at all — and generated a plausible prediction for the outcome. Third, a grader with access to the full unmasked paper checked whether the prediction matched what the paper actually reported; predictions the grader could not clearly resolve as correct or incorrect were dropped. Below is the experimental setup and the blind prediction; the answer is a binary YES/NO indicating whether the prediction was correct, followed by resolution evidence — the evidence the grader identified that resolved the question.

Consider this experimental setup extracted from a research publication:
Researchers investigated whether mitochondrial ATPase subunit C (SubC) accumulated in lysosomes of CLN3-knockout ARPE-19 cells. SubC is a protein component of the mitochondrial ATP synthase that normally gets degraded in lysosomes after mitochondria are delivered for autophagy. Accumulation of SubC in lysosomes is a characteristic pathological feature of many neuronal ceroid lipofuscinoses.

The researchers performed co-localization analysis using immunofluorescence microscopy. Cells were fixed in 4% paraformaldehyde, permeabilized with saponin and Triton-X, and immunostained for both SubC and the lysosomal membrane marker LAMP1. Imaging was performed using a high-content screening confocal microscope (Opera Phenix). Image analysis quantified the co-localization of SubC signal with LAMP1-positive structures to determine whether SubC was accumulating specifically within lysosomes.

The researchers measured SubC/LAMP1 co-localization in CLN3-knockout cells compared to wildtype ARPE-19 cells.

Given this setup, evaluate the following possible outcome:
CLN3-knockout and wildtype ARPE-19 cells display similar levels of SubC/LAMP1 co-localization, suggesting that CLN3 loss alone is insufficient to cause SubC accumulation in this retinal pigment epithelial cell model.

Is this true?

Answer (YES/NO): NO